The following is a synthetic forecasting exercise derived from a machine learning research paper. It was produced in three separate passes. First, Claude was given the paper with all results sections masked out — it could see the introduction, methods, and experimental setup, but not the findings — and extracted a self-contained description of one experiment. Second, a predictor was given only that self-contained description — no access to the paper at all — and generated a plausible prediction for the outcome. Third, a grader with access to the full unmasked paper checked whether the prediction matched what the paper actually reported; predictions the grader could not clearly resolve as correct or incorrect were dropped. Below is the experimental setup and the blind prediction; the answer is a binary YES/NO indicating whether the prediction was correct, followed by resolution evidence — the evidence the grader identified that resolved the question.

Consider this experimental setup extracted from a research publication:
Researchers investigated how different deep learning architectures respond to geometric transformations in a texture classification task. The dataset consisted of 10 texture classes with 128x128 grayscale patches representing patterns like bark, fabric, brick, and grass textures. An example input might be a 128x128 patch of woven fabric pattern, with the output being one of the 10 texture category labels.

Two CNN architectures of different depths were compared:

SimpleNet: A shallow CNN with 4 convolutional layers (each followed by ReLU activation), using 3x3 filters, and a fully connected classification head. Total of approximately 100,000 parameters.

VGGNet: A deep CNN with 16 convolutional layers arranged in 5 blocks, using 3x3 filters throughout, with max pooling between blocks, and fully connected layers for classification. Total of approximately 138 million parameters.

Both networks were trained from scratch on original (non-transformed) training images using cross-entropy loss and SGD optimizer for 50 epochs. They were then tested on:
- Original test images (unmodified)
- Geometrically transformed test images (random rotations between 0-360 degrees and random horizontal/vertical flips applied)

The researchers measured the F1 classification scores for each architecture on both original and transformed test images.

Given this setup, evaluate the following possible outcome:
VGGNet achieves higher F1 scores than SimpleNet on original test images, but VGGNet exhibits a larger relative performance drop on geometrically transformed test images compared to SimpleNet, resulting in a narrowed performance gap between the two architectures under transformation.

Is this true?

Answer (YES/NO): NO